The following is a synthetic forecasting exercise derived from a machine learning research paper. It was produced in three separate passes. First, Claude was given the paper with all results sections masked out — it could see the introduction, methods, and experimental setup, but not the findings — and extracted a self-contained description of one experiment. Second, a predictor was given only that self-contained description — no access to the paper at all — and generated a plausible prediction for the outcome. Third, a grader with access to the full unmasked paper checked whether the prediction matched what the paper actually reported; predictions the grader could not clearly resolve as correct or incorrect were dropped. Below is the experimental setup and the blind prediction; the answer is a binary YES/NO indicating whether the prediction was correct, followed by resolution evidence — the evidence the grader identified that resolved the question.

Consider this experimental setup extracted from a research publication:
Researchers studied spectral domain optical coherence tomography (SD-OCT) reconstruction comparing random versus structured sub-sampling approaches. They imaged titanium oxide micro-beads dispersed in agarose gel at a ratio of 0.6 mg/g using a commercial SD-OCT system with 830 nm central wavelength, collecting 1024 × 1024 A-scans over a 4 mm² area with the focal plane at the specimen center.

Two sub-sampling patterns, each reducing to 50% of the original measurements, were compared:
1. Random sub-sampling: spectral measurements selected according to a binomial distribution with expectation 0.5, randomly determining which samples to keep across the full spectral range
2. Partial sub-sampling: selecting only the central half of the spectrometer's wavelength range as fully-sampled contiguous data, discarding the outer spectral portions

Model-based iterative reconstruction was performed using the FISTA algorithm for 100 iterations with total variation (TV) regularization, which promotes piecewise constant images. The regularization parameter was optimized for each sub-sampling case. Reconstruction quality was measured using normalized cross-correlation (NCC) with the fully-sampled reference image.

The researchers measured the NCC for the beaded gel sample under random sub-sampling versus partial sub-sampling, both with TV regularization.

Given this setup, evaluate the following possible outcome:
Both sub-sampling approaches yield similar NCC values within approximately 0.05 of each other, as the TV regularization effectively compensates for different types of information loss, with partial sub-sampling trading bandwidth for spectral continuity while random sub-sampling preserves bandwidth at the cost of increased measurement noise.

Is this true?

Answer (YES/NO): NO